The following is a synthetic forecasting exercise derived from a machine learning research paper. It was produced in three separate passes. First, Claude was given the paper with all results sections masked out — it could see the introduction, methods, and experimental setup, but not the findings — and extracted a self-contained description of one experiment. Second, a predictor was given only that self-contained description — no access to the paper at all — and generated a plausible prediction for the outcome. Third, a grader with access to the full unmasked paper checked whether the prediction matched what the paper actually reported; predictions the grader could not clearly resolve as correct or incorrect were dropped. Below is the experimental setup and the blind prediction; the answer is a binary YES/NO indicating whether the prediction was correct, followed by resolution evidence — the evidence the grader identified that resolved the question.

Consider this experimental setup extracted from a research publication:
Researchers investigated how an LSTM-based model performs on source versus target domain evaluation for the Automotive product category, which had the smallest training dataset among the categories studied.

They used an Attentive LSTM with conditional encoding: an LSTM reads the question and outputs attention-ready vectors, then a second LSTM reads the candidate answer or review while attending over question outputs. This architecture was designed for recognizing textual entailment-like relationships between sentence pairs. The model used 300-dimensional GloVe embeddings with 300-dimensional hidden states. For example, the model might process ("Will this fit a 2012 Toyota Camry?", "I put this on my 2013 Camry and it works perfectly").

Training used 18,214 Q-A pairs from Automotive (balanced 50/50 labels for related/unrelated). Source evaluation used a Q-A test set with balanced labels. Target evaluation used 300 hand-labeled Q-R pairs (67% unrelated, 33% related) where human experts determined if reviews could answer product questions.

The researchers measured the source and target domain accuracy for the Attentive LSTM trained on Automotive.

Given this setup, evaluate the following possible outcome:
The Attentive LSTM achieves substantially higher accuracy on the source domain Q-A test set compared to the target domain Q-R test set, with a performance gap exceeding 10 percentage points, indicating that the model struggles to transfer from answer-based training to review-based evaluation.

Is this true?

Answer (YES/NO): NO